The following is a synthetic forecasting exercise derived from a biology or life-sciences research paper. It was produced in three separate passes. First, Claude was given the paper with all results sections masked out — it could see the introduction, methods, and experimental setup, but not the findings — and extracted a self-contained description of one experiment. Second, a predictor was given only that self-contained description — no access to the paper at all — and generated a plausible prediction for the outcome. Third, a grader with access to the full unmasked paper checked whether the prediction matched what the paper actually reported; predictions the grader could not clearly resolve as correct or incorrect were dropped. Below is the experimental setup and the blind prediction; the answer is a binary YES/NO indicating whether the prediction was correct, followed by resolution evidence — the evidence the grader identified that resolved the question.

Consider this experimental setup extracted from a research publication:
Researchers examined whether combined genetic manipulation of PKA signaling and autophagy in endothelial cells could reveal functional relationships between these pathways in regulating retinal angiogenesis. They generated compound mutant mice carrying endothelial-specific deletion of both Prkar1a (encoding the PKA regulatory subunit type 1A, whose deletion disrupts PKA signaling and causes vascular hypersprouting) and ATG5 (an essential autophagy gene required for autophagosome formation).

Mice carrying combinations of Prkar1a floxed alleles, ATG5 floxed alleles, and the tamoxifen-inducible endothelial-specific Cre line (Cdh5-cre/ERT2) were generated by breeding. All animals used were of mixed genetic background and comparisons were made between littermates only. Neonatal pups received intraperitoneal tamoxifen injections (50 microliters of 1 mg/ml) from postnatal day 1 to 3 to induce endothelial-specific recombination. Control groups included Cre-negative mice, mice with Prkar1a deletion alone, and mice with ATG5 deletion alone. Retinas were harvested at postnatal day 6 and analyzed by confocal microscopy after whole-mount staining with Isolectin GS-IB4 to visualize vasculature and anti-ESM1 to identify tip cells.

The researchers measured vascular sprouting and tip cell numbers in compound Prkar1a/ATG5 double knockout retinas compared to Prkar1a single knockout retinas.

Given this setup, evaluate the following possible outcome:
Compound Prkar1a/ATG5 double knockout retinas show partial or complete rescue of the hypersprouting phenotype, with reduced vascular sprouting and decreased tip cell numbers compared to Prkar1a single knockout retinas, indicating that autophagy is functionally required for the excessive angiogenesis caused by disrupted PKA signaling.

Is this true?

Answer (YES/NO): YES